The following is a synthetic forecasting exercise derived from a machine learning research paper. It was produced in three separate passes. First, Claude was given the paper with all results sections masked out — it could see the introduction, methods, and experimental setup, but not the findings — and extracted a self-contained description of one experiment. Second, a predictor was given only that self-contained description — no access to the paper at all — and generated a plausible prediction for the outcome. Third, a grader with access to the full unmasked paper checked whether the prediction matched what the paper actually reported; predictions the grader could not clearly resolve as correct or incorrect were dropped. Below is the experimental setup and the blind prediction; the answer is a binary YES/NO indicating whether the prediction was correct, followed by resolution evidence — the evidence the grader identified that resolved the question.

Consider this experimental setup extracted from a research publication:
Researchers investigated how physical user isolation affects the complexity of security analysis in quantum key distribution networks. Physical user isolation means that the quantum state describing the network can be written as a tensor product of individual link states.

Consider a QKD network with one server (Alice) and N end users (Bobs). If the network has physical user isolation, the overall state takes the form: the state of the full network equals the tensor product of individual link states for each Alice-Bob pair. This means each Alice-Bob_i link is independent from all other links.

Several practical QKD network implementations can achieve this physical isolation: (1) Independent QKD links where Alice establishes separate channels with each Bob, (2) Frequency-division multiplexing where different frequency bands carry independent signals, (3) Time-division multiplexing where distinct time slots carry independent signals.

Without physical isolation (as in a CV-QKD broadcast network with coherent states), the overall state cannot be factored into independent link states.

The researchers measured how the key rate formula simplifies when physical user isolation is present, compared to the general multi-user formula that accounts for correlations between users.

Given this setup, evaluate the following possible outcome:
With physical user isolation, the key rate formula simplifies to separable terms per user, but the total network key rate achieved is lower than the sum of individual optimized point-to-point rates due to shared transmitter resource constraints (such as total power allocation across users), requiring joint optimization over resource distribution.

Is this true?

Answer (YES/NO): NO